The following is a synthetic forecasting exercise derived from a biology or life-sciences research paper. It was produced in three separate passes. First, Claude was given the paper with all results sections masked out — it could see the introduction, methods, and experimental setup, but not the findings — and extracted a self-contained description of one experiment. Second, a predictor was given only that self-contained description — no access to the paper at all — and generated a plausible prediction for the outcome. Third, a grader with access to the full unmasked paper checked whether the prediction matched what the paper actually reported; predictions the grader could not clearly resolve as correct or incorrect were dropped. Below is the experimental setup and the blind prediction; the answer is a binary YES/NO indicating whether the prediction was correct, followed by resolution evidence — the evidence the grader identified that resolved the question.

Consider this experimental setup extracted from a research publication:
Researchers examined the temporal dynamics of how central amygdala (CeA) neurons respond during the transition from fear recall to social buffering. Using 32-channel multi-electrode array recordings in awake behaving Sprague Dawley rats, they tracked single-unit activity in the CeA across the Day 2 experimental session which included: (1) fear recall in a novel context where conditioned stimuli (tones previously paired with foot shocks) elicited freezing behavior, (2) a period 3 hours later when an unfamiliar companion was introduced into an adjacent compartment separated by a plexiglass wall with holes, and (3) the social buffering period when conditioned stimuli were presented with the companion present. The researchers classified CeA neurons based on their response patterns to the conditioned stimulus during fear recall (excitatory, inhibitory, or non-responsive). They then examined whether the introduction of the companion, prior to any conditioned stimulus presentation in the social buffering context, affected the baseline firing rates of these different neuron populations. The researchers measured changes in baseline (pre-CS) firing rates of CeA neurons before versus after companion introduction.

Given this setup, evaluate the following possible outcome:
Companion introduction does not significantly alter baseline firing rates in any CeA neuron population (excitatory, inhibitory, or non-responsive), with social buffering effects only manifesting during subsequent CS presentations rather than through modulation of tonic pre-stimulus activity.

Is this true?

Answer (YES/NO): NO